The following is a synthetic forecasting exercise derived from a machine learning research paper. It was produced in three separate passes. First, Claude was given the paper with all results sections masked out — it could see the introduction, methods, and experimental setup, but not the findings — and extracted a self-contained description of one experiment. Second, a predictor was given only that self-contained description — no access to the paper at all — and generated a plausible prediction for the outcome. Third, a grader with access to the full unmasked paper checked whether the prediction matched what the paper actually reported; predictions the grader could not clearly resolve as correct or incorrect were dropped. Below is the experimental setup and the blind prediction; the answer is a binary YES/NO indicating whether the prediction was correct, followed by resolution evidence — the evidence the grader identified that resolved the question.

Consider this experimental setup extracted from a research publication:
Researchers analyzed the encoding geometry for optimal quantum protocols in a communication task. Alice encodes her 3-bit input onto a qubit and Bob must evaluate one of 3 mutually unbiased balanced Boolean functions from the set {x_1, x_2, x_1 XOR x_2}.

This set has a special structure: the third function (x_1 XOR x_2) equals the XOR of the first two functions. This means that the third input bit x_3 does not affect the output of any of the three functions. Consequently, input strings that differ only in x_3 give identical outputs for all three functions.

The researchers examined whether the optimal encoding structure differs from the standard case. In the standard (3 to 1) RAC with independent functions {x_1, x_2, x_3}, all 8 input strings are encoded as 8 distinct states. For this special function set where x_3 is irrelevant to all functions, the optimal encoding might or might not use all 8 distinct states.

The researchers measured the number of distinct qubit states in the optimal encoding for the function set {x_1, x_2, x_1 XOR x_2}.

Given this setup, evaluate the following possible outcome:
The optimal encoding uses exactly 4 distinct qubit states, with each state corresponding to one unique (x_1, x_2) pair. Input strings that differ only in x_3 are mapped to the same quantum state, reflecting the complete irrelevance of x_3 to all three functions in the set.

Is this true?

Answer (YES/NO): YES